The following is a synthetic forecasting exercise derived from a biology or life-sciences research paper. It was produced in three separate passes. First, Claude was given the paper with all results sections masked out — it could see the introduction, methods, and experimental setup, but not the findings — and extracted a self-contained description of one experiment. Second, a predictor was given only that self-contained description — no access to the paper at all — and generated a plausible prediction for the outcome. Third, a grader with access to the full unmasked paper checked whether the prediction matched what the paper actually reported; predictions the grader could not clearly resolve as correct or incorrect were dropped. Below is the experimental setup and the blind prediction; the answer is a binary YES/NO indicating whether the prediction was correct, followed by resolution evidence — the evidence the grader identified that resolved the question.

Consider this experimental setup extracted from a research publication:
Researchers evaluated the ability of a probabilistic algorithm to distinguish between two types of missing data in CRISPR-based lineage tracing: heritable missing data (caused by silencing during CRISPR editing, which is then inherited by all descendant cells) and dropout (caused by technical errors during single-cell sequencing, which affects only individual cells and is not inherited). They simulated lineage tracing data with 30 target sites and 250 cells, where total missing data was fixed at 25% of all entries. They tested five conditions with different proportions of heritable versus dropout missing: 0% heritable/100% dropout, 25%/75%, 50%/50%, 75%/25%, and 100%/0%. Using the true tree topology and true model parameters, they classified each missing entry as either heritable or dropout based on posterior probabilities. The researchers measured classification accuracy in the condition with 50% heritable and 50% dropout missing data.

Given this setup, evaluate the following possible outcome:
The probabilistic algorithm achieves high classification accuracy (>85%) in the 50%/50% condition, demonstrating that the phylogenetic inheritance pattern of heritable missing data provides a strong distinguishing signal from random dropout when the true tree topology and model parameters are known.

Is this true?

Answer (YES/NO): YES